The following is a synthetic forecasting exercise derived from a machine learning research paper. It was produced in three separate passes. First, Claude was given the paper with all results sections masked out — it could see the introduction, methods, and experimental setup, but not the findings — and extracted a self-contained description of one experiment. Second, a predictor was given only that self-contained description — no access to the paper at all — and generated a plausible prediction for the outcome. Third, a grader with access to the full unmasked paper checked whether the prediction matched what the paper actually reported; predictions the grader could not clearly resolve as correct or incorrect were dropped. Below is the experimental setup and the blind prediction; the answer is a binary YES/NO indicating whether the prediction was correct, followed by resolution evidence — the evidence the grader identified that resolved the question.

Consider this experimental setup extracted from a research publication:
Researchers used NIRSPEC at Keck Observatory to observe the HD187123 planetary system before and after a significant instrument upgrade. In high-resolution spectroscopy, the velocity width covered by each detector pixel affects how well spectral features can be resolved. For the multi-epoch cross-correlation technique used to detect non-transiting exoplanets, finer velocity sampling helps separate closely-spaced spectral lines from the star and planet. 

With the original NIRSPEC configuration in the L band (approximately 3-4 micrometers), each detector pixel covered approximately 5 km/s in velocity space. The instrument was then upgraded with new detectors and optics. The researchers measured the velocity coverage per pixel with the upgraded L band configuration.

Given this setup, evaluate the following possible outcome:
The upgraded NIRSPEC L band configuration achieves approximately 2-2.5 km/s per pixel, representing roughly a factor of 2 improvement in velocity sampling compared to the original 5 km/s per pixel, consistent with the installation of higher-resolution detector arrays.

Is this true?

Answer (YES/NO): NO